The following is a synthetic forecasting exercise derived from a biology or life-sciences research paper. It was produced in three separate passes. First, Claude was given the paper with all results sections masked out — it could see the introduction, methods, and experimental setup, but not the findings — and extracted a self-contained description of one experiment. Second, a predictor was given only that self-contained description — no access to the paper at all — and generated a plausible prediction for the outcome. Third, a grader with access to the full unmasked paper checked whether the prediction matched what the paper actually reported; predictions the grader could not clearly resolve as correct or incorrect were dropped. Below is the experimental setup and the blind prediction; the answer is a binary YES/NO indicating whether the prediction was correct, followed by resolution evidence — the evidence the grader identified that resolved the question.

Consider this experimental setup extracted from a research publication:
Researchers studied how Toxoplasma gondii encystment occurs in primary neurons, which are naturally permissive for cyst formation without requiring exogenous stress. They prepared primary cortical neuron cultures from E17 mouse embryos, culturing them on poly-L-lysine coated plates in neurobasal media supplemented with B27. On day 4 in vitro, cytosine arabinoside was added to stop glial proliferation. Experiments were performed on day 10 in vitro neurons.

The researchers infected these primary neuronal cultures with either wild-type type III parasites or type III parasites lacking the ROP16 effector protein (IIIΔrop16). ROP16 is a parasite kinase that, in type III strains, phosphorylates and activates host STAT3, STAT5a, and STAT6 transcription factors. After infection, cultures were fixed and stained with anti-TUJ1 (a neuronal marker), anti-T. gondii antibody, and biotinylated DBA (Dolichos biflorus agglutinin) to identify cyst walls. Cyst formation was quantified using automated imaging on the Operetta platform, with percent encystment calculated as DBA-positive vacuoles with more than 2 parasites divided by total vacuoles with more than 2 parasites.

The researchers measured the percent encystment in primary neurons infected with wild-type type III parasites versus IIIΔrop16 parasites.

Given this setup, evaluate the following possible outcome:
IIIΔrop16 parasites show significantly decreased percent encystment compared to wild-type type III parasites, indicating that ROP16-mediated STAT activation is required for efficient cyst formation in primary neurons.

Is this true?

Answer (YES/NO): YES